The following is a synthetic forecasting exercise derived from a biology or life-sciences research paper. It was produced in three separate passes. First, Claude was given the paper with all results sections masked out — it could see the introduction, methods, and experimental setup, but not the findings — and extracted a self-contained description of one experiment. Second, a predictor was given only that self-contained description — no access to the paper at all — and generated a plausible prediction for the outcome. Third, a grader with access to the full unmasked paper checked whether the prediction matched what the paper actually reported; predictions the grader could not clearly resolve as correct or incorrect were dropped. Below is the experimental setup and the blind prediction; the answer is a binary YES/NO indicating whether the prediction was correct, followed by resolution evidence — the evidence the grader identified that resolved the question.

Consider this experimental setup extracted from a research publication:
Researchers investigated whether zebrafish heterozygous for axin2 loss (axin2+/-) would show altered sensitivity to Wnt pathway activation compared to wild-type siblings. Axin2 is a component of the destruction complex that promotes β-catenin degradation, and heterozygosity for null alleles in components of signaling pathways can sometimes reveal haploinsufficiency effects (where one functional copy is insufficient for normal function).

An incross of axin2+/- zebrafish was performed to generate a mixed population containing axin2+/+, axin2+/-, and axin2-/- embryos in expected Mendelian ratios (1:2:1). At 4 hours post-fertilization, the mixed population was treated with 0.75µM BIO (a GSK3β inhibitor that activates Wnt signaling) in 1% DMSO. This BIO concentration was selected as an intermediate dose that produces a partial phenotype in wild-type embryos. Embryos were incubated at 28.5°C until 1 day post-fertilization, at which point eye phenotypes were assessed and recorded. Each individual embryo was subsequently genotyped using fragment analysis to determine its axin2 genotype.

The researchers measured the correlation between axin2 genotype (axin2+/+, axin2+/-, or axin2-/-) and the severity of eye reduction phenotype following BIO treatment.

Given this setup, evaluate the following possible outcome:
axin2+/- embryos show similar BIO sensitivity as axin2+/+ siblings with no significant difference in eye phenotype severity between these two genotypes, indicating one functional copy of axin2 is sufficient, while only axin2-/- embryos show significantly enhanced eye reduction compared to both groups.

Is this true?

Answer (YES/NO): YES